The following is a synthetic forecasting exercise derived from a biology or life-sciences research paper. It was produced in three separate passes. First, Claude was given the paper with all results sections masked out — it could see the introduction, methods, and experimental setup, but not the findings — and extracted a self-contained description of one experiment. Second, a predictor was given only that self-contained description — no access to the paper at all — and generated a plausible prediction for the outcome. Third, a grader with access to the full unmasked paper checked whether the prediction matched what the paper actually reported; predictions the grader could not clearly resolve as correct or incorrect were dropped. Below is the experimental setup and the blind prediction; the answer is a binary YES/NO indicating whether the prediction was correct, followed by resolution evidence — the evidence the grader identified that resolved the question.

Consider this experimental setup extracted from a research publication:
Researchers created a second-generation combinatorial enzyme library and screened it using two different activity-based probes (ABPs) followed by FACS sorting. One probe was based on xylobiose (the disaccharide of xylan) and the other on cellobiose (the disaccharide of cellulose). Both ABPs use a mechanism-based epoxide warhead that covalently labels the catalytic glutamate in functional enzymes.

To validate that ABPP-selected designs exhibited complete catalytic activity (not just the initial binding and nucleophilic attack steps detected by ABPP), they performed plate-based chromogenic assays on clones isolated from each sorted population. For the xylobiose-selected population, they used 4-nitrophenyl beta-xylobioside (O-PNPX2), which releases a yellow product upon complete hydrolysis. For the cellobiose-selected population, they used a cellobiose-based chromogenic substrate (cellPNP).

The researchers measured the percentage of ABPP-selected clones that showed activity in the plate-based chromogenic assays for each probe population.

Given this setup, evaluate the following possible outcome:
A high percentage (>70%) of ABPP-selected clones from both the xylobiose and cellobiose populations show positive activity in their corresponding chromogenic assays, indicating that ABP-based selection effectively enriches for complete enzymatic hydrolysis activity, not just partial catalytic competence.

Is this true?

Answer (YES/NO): NO